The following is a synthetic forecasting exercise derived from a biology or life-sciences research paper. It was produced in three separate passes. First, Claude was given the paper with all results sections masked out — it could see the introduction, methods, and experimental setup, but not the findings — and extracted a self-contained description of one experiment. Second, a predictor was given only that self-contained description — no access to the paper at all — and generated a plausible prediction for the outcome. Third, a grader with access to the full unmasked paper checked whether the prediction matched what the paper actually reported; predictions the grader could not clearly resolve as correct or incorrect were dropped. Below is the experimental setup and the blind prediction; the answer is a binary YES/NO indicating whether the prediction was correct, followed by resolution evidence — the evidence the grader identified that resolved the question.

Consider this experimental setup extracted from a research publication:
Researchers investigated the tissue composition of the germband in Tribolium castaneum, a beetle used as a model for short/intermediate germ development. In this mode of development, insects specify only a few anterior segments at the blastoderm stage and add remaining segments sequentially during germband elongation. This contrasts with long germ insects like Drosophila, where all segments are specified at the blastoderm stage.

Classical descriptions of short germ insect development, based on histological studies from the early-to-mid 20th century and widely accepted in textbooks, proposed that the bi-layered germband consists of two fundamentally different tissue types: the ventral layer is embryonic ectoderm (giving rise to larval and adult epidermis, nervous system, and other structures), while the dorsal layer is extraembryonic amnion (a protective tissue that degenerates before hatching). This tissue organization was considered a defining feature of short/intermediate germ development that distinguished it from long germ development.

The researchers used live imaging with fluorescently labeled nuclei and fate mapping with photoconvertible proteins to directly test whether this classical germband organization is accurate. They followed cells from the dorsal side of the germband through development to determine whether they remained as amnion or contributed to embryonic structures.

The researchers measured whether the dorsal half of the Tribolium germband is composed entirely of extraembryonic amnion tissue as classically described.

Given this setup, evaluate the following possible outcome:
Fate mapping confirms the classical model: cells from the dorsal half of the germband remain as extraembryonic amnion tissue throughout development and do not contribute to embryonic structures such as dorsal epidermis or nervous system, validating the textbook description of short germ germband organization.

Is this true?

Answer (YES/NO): NO